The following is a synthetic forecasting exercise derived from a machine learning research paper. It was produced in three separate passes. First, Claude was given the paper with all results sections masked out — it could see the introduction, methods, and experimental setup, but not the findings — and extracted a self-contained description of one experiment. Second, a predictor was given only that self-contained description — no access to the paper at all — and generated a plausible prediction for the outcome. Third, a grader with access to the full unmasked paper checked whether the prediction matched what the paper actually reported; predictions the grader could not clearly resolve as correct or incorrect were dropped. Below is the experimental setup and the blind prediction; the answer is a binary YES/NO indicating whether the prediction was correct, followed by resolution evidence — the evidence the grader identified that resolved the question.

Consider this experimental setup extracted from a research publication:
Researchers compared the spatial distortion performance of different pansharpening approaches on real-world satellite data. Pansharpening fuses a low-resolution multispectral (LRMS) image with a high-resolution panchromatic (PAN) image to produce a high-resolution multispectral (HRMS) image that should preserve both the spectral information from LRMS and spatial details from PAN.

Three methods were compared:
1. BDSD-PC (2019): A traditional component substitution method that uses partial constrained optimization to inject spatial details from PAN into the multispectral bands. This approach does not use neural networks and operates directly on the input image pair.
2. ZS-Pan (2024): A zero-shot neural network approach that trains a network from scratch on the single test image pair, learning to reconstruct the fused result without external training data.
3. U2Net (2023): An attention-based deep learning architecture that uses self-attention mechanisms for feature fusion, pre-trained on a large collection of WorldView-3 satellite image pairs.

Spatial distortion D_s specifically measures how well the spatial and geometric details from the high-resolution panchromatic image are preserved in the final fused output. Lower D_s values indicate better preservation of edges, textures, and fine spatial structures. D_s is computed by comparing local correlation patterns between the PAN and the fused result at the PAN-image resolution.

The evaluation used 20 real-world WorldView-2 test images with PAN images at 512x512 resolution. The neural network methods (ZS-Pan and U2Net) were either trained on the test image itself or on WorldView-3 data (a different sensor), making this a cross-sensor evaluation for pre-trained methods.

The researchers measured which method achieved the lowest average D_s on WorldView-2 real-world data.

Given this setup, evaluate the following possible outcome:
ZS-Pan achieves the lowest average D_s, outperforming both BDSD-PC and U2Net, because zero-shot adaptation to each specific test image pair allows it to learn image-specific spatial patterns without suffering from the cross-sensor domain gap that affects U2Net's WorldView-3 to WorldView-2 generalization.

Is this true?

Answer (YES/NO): NO